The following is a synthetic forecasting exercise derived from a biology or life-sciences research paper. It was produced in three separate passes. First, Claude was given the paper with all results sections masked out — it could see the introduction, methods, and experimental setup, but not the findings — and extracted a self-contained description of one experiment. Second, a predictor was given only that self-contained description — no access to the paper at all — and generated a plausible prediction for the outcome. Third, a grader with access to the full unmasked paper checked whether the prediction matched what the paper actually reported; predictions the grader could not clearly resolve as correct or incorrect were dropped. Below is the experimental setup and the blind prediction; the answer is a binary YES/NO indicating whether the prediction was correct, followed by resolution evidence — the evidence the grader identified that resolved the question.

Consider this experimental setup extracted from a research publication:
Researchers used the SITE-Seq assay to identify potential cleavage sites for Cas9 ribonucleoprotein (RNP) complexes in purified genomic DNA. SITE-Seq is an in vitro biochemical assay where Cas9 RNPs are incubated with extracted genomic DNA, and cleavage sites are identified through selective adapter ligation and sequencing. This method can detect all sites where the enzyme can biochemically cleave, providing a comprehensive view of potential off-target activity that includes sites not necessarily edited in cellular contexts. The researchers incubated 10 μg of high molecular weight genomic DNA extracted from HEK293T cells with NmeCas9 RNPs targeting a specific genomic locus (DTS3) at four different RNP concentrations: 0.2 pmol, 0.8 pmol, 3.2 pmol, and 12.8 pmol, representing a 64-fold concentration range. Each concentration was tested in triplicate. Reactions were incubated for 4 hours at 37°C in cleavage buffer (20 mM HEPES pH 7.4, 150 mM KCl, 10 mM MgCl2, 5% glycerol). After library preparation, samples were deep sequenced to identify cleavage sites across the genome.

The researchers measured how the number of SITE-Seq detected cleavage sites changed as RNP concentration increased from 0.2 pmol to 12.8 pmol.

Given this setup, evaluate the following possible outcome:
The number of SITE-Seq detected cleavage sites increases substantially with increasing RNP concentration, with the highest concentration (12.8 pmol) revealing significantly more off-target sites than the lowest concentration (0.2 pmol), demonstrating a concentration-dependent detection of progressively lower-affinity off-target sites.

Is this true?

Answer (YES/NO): NO